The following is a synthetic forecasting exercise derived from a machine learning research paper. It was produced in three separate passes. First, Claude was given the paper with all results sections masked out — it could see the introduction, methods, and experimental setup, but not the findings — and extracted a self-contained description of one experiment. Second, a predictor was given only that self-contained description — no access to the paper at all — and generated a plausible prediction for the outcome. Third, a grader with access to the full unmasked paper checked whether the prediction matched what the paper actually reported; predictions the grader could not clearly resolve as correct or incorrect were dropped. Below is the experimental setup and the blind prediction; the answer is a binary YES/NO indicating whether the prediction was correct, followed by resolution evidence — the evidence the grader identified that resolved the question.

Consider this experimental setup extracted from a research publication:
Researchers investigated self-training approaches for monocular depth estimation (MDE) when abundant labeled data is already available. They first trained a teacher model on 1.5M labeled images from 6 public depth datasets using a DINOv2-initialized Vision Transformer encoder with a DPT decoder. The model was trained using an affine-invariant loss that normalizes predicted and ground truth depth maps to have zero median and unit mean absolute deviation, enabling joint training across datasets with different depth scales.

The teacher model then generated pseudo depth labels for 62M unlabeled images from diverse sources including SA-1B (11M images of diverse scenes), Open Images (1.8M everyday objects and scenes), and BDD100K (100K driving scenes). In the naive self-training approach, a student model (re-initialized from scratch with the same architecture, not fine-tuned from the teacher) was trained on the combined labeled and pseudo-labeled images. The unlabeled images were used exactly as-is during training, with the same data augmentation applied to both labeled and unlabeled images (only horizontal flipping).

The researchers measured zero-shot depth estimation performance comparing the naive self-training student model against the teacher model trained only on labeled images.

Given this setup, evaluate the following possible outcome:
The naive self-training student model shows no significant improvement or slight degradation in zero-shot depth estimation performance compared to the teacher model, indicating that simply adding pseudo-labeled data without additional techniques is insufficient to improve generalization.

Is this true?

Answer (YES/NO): YES